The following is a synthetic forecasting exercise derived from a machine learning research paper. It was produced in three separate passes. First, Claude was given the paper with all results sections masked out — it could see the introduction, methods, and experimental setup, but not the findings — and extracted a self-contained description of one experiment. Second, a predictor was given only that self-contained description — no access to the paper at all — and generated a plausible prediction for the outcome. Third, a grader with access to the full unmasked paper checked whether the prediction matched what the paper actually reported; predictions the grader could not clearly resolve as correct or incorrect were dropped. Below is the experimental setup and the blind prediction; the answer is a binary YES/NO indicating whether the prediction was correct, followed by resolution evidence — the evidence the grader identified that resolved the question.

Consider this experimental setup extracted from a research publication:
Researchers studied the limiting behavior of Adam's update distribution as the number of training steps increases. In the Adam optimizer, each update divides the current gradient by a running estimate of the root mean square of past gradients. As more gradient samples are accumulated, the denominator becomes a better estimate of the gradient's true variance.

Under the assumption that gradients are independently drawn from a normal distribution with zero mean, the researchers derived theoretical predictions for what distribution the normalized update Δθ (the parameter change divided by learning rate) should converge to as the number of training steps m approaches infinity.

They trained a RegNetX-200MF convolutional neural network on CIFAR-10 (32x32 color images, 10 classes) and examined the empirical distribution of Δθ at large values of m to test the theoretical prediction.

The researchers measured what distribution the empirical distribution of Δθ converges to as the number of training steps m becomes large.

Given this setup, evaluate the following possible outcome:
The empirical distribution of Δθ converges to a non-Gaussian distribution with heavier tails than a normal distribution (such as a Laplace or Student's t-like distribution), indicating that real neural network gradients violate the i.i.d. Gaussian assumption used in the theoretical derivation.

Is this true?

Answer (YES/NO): NO